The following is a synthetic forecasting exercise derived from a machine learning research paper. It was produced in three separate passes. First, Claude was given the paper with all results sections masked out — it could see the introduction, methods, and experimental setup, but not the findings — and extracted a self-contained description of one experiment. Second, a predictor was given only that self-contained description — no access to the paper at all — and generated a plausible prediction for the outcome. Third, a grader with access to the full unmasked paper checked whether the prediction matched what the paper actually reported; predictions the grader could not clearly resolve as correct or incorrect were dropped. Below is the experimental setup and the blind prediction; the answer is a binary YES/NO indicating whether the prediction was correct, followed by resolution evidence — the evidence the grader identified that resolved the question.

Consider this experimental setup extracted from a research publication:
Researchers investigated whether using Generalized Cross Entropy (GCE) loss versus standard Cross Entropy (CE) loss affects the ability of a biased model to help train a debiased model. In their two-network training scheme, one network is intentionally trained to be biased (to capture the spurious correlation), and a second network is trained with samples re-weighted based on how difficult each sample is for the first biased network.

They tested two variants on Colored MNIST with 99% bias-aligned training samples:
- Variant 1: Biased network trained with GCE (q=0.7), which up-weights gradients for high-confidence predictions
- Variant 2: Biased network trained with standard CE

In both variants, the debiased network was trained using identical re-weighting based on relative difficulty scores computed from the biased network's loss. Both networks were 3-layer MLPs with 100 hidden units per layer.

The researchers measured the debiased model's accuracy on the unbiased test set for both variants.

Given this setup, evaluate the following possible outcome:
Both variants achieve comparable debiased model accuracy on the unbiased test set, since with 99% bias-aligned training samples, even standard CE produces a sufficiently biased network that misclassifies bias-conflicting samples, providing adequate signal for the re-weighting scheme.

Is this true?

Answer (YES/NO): NO